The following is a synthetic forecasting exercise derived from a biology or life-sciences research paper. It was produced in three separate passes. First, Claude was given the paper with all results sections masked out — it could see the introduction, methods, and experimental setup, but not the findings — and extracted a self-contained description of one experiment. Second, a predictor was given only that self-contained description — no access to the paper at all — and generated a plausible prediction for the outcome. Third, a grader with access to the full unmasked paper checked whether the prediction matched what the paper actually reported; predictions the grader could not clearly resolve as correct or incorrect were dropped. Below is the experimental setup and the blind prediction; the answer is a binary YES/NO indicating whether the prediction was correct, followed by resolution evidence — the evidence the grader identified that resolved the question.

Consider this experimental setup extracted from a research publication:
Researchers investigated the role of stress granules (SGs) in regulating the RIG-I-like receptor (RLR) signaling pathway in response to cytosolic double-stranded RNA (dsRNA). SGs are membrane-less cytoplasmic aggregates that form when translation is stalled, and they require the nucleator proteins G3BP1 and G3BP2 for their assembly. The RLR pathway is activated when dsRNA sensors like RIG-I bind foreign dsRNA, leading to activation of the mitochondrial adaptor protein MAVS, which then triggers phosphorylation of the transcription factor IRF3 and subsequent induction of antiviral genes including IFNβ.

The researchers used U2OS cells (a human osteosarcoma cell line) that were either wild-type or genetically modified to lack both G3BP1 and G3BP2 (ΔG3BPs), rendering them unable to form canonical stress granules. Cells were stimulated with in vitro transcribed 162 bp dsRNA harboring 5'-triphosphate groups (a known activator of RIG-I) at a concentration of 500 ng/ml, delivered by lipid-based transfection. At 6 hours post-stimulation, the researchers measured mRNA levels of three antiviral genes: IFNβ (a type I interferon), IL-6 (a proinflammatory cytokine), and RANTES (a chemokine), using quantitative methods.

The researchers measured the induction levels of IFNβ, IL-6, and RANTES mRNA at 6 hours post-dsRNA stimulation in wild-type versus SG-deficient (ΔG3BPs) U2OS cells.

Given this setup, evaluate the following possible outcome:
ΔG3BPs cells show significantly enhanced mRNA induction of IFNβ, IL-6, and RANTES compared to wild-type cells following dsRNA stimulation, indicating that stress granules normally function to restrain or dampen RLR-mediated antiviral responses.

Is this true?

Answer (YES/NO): YES